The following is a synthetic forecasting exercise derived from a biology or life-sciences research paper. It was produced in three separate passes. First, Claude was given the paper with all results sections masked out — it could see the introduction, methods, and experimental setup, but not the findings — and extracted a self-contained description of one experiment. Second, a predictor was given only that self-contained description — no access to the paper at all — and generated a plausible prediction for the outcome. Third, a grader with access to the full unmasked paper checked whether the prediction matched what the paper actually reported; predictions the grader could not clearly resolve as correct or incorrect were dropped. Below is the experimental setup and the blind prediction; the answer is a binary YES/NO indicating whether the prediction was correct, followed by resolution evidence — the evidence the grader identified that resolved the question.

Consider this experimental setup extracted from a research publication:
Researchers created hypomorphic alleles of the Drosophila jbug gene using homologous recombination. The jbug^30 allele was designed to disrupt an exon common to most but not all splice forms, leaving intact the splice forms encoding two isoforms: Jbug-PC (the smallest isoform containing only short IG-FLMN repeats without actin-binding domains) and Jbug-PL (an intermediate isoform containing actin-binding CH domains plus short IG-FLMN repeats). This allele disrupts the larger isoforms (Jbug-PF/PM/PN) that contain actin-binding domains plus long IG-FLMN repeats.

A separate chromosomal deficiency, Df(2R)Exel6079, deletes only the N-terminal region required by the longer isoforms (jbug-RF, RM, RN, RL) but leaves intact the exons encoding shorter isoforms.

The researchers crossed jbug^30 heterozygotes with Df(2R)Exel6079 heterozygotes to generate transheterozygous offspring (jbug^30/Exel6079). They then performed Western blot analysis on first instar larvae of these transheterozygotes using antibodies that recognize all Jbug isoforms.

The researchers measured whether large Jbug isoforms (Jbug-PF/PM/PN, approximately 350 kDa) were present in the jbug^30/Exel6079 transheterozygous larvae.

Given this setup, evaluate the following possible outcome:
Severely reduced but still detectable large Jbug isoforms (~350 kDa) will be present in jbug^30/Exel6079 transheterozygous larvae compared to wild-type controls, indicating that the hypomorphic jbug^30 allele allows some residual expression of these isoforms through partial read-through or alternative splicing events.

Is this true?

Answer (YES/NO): NO